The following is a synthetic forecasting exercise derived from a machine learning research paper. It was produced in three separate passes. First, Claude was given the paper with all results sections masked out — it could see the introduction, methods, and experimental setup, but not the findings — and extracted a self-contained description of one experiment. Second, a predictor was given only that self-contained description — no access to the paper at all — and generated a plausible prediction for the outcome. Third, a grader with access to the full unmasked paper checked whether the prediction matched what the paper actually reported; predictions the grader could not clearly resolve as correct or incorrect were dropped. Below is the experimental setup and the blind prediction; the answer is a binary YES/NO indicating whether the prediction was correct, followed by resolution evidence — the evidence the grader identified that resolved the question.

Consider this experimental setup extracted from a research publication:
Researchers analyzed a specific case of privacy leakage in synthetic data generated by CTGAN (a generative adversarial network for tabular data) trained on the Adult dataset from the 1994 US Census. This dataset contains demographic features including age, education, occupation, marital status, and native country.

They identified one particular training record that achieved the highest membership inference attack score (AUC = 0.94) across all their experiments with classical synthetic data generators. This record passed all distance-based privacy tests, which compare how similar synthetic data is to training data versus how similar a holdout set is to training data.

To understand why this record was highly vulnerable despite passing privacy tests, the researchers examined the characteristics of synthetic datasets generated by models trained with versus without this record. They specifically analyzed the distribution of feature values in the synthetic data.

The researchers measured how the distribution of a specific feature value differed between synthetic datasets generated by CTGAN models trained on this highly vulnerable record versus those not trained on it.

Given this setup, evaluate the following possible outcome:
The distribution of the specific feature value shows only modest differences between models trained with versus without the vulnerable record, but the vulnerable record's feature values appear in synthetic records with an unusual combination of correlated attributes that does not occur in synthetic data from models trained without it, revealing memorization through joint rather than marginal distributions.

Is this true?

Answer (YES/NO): NO